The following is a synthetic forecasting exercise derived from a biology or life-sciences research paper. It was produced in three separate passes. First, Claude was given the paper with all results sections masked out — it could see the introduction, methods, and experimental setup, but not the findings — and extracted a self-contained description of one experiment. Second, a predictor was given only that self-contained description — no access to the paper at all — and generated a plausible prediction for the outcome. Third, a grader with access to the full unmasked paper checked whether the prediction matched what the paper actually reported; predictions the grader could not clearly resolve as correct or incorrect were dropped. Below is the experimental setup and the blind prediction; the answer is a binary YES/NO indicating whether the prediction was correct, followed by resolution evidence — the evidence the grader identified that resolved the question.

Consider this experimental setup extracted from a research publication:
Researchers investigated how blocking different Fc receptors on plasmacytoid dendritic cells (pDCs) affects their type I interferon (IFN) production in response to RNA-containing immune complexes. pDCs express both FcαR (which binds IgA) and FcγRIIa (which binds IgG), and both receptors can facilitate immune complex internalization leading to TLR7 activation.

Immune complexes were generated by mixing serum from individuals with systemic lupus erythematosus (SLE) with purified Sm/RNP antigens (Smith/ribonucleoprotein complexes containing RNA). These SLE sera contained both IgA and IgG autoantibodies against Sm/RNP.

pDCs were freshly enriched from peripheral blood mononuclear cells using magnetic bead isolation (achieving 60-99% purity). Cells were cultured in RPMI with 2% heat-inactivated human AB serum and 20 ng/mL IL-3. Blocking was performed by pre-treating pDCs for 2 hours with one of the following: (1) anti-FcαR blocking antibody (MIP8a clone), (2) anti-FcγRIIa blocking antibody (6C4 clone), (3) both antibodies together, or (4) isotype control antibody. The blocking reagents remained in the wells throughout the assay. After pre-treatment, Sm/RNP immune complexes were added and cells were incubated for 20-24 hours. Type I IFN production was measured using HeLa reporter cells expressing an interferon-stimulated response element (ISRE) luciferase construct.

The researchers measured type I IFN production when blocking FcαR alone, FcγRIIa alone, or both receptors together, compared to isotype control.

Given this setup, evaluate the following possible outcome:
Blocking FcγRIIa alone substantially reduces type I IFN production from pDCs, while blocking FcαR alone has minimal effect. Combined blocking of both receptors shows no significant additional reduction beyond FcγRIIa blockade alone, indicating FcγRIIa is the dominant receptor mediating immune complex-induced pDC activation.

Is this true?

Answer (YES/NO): NO